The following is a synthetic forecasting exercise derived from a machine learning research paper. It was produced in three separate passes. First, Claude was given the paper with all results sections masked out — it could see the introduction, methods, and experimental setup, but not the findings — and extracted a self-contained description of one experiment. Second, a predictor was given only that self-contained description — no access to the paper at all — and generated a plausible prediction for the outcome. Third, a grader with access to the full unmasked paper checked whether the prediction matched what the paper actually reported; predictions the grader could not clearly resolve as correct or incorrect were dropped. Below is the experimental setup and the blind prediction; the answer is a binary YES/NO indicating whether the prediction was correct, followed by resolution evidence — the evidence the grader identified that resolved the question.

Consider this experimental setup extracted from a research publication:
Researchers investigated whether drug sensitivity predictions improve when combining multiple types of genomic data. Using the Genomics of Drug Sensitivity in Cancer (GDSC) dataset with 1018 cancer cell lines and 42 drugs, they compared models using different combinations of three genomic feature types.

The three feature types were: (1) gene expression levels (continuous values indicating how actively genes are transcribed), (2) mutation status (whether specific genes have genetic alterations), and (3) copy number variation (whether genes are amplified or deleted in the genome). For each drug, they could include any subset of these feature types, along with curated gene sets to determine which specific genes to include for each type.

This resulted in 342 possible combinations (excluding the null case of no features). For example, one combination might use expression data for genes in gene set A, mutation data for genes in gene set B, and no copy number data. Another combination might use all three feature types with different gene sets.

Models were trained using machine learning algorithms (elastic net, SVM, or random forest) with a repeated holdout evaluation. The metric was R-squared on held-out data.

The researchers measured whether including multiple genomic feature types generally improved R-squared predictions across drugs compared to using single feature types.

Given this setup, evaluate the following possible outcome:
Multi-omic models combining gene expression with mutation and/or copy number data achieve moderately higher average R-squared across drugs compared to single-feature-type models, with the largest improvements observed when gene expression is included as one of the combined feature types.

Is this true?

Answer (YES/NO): NO